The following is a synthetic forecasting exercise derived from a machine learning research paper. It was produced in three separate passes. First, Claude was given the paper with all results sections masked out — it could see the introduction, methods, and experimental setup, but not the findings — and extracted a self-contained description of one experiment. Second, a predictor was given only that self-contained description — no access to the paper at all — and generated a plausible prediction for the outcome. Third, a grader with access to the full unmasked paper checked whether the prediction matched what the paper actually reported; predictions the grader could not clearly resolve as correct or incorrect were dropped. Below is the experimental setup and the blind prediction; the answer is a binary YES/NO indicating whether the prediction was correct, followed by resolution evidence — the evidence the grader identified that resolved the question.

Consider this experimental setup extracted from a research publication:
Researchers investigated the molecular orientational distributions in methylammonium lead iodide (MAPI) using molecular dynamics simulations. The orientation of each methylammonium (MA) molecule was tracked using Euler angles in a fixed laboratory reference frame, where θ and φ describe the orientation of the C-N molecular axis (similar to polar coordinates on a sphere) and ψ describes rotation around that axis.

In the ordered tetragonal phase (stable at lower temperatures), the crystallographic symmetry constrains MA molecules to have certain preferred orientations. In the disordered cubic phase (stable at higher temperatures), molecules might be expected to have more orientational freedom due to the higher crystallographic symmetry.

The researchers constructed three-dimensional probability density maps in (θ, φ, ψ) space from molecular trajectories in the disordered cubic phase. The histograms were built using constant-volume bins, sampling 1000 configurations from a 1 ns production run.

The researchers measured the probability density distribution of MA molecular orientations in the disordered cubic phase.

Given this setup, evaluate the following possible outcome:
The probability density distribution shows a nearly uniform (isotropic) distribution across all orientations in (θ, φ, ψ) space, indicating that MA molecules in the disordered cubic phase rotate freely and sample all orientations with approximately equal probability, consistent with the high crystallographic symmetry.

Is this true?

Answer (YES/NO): NO